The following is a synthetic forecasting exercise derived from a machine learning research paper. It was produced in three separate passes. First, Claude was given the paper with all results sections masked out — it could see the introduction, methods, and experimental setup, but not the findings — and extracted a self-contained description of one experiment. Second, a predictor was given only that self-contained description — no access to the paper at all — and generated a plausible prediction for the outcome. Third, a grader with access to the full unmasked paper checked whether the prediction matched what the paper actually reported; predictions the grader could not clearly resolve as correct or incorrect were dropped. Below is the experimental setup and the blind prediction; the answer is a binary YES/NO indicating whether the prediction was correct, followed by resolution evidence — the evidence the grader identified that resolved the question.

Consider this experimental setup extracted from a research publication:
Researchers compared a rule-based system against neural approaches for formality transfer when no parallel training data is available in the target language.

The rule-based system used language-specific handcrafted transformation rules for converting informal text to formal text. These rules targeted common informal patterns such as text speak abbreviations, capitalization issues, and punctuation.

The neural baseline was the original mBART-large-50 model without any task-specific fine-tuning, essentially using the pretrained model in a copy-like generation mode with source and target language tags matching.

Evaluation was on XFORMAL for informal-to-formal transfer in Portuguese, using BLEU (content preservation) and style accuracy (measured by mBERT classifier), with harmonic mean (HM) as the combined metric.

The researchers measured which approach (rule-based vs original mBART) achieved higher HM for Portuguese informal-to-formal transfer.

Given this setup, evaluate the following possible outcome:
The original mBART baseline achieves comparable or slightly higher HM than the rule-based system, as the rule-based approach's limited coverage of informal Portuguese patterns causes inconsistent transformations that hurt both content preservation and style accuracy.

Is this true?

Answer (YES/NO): NO